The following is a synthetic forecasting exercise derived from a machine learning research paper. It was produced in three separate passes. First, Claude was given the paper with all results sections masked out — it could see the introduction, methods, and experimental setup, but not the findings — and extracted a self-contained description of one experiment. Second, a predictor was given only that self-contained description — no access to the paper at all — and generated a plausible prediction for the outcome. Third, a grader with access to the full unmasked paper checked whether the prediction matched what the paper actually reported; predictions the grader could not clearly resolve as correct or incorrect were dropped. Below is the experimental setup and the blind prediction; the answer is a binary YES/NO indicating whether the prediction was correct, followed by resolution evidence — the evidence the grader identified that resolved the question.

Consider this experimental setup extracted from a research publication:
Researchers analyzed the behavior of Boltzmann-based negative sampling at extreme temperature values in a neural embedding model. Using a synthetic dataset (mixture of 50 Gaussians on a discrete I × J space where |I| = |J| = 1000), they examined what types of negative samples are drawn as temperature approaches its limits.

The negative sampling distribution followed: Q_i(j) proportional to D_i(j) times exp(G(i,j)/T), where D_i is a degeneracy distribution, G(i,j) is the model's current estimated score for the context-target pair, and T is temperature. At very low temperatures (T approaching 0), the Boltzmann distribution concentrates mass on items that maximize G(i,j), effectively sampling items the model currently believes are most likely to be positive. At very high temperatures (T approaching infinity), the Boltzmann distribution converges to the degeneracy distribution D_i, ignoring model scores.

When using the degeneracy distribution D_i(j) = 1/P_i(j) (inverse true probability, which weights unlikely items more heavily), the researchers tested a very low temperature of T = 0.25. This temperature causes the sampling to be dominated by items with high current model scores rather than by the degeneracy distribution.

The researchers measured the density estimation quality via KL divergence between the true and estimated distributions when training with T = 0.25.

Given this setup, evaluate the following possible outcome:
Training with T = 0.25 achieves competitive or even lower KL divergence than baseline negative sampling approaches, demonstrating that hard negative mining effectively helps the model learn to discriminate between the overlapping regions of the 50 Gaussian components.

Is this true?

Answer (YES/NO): NO